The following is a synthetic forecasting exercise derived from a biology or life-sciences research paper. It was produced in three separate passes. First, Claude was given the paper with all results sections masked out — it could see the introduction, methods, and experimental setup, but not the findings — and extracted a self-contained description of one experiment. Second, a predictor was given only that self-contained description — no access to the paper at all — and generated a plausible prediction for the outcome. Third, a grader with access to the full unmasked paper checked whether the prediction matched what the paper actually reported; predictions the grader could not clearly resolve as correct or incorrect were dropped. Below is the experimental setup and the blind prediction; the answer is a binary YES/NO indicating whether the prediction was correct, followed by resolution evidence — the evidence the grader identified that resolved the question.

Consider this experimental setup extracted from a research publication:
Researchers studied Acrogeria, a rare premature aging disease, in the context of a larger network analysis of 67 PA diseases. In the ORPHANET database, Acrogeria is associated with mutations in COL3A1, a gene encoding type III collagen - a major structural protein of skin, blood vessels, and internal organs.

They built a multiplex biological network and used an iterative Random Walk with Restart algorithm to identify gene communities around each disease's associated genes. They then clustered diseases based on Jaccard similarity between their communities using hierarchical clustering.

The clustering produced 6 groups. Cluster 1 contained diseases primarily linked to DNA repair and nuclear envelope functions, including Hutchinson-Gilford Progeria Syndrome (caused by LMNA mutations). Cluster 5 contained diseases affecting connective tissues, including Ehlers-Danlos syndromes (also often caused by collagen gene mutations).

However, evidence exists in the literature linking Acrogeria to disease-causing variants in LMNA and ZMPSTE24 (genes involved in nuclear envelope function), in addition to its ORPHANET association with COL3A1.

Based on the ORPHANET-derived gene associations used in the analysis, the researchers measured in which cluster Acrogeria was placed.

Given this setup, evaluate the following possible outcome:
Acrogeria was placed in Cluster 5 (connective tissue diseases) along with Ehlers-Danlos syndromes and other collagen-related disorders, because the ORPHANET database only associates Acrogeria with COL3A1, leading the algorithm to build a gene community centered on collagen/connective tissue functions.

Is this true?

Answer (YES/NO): YES